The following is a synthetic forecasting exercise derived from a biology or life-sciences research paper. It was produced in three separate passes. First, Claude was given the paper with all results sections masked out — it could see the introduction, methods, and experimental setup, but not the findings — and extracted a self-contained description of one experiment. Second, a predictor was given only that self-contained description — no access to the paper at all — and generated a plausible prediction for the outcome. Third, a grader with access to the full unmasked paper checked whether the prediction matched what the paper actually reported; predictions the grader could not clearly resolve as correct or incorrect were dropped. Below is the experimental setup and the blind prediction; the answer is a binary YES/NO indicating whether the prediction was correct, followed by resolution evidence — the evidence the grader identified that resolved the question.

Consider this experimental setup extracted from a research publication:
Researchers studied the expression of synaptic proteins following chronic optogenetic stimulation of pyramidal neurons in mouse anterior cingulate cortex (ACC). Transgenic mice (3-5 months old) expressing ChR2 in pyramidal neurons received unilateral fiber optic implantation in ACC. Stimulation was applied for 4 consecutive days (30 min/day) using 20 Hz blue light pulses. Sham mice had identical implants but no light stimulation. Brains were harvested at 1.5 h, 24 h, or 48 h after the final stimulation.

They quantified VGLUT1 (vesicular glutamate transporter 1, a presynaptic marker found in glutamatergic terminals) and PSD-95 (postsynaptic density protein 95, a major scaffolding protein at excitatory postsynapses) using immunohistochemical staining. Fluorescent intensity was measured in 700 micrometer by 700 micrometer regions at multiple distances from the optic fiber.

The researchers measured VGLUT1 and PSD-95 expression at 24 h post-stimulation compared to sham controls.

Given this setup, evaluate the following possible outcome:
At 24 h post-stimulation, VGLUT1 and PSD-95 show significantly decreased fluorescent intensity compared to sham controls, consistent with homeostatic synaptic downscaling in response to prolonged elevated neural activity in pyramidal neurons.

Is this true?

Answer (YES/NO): NO